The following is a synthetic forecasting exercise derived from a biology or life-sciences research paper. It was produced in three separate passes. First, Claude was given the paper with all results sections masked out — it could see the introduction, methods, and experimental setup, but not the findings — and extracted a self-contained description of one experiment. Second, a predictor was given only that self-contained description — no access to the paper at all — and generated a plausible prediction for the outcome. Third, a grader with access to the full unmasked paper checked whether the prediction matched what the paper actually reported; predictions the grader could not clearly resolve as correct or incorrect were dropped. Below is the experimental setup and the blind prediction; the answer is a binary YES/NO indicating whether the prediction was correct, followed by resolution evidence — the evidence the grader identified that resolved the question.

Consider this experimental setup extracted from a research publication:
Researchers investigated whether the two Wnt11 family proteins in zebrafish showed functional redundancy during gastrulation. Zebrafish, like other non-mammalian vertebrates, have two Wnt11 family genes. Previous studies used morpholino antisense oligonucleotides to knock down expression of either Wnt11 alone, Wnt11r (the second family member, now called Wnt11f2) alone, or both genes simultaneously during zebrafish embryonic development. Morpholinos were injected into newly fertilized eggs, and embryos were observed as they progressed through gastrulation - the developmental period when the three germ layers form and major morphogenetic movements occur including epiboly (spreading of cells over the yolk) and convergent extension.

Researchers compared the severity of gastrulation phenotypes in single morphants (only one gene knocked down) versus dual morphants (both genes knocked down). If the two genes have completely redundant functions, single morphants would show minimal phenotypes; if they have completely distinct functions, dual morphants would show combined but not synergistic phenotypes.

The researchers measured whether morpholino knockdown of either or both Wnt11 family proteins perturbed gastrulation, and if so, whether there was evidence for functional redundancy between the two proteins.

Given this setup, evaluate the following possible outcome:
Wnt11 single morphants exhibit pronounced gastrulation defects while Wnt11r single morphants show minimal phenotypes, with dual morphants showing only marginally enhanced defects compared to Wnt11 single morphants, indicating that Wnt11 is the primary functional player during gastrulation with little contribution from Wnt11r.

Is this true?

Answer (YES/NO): NO